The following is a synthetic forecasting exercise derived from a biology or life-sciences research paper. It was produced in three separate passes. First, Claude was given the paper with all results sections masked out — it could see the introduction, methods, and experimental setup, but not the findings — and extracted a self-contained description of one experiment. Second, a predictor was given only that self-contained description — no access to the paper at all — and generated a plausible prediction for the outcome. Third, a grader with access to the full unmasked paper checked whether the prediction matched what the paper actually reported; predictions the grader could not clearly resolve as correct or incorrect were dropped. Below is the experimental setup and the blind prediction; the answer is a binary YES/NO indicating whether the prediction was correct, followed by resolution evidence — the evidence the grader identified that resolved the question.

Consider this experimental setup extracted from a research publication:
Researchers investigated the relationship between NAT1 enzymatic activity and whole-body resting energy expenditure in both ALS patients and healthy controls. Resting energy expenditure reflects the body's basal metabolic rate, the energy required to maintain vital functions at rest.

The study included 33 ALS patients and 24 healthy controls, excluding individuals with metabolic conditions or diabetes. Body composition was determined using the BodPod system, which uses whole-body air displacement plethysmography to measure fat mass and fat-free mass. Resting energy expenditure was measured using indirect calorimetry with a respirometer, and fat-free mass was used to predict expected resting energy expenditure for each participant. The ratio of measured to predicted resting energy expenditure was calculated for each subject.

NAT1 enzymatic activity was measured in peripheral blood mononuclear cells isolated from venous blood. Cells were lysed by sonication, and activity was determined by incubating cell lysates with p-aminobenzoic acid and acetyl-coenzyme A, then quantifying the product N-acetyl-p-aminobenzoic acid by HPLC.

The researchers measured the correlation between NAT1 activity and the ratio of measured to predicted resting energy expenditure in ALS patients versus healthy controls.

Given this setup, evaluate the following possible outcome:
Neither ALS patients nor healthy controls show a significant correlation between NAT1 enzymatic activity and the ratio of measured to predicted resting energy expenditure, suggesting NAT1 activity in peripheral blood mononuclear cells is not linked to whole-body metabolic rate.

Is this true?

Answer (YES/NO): NO